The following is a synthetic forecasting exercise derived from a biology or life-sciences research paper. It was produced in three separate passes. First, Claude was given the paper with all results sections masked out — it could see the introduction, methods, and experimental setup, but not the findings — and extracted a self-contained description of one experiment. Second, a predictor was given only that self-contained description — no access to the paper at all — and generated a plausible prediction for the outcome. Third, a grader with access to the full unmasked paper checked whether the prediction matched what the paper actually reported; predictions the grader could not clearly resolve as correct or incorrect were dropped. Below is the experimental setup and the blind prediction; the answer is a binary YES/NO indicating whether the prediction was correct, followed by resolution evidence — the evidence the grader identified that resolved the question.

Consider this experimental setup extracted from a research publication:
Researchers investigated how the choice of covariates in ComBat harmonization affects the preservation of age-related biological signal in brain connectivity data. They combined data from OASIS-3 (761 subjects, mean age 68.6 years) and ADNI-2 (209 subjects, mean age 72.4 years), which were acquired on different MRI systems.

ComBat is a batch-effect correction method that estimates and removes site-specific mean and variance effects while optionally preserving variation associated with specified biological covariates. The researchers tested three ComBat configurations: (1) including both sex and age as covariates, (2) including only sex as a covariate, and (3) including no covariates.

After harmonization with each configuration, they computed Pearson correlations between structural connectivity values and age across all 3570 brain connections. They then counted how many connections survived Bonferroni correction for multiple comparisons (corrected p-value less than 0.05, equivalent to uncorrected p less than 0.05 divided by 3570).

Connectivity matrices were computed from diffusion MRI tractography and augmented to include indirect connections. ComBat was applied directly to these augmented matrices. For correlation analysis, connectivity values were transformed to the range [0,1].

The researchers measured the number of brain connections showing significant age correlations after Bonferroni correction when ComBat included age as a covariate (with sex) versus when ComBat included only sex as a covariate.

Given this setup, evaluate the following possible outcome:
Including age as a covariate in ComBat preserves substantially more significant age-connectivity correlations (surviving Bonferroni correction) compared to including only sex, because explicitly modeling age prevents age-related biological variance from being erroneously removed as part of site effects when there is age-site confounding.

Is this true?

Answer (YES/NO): YES